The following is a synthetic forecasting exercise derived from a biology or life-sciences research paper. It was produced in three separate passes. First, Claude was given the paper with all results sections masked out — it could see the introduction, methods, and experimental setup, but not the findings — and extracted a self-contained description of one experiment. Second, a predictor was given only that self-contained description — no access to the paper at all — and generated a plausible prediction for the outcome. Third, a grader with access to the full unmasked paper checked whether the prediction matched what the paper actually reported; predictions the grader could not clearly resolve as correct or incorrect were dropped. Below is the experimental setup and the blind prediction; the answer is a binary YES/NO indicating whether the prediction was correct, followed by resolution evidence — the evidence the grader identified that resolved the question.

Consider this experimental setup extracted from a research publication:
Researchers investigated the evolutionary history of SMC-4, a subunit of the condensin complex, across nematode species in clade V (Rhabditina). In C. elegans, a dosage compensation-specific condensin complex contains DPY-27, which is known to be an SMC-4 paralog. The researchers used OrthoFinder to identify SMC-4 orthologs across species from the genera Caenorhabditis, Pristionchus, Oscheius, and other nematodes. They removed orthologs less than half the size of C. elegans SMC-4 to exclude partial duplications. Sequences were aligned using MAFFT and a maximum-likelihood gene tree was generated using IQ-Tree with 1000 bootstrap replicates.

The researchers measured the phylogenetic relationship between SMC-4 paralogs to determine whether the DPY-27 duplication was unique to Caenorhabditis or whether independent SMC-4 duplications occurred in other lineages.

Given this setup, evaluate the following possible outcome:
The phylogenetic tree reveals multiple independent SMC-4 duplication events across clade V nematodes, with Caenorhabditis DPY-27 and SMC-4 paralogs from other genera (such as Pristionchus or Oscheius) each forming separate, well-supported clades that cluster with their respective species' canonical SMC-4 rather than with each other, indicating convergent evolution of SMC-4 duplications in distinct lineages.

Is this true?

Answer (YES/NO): NO